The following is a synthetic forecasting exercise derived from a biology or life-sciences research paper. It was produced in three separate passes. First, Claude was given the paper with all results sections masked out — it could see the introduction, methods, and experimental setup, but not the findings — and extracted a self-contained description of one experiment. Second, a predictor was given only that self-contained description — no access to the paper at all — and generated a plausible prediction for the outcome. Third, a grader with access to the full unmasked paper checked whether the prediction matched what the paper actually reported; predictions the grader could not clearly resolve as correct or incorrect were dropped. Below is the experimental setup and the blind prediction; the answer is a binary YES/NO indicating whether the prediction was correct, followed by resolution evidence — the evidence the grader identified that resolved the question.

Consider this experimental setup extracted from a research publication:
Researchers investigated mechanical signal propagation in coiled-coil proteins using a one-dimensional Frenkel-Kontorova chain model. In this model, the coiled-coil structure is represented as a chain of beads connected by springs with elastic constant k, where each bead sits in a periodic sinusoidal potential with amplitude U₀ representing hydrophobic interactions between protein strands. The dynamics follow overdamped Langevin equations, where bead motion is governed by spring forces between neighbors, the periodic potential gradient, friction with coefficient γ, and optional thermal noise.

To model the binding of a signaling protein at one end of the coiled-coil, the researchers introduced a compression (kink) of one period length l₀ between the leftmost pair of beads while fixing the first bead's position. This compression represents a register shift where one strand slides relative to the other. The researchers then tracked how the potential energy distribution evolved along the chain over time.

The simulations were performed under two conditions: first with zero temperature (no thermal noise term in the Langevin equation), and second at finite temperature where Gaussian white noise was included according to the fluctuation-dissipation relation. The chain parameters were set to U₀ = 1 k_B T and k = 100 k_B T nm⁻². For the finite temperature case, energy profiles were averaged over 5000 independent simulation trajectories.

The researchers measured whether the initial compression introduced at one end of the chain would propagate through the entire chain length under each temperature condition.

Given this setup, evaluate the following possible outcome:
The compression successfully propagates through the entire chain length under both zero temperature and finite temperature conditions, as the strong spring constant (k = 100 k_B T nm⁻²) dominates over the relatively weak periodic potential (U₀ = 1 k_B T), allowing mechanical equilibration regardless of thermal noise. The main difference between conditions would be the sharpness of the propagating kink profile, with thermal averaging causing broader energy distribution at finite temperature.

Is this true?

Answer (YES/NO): NO